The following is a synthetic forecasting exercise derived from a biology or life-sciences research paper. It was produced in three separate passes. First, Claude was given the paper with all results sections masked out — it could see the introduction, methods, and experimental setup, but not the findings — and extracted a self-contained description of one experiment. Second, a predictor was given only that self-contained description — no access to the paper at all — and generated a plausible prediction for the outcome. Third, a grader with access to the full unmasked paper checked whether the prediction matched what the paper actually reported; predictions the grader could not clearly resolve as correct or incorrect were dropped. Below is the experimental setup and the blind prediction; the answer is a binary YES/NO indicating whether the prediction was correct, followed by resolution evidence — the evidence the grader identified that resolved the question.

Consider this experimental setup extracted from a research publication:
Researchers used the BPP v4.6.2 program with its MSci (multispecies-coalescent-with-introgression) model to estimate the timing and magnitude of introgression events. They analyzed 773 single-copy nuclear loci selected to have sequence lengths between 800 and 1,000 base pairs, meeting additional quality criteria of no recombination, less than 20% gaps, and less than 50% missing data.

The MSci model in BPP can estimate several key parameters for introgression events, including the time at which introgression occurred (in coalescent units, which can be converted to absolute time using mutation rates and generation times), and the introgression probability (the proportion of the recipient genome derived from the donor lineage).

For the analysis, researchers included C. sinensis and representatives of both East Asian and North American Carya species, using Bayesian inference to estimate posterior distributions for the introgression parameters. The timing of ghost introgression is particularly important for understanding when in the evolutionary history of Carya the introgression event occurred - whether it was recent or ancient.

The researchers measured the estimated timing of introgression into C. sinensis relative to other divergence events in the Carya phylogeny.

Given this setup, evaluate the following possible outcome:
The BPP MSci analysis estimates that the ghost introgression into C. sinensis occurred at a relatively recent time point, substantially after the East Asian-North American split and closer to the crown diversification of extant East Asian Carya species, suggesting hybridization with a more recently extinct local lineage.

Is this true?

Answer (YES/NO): NO